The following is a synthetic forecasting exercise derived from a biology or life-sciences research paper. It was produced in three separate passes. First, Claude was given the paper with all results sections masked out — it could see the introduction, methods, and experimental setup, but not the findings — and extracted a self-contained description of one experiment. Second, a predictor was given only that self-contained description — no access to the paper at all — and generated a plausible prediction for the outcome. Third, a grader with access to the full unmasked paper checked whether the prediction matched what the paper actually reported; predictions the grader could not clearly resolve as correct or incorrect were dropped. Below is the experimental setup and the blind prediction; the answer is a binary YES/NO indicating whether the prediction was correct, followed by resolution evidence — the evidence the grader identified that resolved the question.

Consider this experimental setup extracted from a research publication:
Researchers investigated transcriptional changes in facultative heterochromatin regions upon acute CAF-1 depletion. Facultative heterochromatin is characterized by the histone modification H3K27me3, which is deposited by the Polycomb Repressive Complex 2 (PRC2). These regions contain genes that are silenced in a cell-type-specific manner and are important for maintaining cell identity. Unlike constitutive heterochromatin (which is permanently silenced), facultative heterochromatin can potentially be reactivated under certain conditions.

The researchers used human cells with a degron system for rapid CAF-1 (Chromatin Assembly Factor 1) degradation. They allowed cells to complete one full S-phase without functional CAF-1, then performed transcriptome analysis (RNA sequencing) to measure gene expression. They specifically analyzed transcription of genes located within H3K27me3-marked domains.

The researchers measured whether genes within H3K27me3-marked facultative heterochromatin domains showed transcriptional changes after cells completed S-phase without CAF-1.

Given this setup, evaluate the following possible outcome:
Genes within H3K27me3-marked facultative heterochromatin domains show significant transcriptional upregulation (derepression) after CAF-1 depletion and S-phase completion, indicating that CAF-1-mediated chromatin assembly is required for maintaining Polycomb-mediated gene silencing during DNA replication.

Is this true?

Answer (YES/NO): YES